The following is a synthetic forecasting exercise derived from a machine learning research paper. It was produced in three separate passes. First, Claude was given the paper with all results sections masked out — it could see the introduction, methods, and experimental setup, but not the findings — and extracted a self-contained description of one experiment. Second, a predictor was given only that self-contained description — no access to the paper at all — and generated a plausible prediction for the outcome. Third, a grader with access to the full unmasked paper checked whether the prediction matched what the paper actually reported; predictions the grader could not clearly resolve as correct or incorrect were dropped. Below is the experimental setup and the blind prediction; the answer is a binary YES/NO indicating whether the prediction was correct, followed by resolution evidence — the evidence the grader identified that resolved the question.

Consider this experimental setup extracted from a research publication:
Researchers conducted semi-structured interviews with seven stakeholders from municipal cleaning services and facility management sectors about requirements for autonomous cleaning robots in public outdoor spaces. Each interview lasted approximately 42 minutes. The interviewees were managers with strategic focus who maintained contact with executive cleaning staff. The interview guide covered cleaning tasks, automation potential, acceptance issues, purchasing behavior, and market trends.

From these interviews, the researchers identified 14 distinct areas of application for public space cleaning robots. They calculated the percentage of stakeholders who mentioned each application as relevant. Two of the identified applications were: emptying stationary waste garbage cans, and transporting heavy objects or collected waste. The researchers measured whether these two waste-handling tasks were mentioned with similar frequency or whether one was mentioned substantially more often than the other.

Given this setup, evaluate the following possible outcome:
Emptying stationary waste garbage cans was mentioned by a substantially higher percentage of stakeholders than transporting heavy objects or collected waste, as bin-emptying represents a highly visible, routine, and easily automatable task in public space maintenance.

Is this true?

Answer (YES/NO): NO